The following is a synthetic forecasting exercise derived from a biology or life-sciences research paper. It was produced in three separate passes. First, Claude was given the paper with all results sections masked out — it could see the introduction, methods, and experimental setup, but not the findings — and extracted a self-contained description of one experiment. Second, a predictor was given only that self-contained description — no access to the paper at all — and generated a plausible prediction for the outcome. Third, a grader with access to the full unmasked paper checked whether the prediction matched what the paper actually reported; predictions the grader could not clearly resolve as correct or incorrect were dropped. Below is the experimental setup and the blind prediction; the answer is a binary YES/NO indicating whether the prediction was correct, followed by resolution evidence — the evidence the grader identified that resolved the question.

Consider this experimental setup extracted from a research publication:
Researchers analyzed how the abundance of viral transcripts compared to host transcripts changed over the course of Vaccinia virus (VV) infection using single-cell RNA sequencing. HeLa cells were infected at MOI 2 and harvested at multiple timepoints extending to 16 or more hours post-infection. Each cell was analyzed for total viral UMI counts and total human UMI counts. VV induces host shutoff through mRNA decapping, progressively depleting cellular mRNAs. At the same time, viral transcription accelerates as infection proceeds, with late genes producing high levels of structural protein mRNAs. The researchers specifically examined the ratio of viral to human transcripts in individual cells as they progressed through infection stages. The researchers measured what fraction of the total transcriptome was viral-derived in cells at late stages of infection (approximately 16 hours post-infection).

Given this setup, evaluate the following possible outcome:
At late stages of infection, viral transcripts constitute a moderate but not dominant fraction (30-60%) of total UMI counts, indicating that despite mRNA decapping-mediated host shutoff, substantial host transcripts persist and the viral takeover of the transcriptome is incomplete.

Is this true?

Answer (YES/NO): NO